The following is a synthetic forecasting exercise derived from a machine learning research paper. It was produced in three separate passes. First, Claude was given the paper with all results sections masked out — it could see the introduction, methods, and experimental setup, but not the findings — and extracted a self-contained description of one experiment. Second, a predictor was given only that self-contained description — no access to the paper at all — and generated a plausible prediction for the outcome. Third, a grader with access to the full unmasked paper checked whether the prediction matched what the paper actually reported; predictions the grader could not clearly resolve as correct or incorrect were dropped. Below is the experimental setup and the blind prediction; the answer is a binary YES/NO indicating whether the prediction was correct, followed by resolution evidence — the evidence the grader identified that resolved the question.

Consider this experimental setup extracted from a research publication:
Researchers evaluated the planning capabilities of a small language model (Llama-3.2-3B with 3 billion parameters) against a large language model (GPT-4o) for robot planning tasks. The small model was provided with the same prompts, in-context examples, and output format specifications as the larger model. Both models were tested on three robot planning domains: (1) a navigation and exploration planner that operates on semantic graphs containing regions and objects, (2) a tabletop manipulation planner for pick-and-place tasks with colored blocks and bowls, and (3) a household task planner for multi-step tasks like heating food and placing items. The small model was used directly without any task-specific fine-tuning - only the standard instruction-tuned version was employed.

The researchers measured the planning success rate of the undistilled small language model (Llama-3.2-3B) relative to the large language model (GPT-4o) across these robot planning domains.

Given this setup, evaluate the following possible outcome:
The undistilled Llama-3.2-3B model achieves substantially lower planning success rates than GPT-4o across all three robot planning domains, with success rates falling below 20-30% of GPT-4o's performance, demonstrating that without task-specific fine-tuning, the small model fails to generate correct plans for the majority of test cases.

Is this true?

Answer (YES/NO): YES